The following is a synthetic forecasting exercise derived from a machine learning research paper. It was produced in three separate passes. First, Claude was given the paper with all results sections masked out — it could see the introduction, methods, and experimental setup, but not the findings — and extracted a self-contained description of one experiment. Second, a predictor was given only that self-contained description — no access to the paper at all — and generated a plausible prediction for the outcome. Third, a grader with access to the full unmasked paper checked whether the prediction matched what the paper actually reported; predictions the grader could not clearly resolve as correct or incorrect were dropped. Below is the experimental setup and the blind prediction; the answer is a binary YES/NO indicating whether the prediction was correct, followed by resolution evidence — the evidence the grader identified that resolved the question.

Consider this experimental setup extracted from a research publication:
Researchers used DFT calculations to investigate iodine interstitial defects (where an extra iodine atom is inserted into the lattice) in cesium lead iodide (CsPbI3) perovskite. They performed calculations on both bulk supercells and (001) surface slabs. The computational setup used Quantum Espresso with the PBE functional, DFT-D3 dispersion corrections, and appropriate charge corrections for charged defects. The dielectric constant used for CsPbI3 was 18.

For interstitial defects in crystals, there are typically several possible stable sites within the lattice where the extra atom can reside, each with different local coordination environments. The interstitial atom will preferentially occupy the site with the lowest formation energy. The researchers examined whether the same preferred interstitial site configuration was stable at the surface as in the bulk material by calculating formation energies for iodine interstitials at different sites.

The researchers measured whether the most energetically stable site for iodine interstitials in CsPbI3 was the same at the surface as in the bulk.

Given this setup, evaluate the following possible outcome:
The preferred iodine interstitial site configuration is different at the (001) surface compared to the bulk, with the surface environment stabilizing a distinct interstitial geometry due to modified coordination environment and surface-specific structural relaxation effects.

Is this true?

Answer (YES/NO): YES